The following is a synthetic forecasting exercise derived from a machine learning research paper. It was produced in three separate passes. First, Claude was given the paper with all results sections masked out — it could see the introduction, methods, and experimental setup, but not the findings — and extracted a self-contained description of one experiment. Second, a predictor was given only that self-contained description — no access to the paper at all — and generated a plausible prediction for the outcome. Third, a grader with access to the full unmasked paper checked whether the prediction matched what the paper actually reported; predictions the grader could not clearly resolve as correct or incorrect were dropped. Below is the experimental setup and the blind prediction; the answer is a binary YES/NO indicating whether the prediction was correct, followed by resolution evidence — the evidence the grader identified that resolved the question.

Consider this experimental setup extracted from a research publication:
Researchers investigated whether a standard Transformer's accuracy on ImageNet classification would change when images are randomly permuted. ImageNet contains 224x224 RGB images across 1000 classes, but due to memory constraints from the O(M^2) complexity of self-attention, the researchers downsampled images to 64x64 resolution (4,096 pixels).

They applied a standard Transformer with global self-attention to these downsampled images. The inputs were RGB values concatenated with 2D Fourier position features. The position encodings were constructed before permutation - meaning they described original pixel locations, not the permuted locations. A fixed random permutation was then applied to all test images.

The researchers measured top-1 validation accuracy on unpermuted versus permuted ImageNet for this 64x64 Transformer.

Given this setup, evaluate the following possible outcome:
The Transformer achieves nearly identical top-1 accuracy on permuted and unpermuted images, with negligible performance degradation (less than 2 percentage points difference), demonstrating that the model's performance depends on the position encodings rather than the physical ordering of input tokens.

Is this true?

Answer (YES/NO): YES